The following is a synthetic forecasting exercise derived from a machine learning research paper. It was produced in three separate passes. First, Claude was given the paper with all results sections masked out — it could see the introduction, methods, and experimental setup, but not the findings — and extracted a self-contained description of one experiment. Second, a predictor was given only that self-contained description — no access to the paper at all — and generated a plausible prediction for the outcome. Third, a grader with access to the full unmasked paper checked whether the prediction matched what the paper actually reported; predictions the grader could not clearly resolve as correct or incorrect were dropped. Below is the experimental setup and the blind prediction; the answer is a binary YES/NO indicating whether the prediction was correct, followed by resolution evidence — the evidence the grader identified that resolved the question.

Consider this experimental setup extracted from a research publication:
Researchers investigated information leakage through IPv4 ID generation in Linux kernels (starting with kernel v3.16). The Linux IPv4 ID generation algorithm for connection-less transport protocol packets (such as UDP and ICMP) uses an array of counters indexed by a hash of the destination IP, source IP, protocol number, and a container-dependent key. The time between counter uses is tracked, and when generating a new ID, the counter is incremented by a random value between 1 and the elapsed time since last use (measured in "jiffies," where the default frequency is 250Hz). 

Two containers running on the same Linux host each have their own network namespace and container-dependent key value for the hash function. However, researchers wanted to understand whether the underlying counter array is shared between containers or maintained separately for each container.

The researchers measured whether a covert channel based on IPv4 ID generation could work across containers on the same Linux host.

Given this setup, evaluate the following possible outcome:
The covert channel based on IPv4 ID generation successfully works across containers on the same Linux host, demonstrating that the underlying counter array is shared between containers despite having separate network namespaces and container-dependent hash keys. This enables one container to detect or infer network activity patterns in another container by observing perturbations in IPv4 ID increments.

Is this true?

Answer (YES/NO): YES